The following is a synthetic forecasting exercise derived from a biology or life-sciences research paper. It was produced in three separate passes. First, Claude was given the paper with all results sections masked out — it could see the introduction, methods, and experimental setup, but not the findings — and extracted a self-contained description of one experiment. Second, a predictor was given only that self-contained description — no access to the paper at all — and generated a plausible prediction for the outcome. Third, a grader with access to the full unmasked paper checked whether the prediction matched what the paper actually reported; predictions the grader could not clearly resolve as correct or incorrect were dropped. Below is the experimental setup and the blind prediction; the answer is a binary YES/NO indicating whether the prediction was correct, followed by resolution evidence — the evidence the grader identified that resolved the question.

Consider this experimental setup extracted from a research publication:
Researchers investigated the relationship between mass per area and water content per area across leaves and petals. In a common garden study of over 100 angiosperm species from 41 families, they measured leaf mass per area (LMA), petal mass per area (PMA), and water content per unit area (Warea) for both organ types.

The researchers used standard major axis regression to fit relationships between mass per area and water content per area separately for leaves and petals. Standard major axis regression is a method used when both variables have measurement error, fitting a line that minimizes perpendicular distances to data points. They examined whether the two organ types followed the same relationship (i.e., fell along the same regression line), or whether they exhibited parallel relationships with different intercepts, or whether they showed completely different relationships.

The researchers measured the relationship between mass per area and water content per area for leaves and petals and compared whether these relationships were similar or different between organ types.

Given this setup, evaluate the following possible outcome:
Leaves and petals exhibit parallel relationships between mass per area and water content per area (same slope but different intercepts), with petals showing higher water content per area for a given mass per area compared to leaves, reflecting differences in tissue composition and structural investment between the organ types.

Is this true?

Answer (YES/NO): YES